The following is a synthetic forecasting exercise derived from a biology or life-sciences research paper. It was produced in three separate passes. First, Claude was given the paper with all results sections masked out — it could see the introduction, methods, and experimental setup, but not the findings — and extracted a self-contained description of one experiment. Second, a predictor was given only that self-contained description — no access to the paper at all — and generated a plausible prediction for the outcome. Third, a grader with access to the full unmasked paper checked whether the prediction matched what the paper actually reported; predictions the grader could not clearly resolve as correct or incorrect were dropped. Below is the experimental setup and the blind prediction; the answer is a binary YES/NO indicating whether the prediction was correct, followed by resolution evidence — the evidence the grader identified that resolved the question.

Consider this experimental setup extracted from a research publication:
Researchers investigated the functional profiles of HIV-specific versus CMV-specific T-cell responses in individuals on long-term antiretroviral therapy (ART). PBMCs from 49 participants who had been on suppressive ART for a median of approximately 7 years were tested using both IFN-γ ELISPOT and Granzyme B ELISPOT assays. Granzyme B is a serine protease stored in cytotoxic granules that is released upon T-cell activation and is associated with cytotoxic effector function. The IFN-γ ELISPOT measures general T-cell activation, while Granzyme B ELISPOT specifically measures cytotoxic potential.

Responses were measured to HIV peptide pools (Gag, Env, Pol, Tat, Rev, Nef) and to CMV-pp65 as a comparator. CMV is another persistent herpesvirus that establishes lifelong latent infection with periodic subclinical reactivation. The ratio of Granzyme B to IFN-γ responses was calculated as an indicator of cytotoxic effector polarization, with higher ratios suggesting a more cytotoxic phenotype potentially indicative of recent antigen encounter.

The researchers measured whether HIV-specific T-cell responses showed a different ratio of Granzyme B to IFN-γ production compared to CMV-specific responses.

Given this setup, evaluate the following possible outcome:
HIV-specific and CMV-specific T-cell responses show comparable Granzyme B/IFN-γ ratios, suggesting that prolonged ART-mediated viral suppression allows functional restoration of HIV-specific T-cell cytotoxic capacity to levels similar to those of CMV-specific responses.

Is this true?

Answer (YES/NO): NO